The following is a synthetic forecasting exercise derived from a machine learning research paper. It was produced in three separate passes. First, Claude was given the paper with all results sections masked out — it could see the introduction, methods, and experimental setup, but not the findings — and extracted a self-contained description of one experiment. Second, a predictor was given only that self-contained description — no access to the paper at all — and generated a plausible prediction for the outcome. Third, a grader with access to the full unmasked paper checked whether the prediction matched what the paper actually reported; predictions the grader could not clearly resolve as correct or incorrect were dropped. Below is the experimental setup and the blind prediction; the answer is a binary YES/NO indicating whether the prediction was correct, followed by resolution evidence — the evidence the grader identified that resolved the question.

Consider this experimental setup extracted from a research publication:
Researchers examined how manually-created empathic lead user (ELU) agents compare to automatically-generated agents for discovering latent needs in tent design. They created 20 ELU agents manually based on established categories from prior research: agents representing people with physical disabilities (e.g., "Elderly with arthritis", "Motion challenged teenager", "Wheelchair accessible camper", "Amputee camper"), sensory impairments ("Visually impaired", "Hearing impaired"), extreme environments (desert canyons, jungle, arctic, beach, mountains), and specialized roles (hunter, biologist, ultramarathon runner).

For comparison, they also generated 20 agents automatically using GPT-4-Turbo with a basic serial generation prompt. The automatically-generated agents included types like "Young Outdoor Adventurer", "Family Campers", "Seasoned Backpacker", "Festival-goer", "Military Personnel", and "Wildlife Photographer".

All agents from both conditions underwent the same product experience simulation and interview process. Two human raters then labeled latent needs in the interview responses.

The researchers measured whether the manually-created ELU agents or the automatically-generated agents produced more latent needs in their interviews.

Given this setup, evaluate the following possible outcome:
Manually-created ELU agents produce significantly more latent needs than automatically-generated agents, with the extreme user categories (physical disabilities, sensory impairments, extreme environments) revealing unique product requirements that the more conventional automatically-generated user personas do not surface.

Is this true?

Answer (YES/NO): YES